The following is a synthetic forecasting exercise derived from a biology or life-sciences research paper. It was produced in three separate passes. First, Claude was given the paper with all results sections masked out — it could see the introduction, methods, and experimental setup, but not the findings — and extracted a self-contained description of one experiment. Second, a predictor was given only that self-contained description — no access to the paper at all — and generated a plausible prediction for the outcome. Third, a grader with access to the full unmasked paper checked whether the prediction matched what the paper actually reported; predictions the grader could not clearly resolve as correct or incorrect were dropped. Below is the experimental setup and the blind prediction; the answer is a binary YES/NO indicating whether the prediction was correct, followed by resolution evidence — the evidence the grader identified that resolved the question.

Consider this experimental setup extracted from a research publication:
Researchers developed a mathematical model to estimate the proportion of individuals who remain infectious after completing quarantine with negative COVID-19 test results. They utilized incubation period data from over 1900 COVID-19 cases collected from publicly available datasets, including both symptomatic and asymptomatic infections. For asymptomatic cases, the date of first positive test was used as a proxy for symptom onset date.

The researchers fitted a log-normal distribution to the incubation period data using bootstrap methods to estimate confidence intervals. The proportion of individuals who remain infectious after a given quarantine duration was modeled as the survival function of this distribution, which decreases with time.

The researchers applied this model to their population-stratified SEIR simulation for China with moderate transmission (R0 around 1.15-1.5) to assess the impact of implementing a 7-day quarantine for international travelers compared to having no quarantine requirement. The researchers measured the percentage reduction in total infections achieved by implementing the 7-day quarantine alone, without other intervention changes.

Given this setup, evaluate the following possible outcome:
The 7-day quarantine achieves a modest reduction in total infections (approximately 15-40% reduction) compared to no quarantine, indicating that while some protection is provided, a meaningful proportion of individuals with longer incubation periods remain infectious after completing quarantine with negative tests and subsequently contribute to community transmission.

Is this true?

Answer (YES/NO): NO